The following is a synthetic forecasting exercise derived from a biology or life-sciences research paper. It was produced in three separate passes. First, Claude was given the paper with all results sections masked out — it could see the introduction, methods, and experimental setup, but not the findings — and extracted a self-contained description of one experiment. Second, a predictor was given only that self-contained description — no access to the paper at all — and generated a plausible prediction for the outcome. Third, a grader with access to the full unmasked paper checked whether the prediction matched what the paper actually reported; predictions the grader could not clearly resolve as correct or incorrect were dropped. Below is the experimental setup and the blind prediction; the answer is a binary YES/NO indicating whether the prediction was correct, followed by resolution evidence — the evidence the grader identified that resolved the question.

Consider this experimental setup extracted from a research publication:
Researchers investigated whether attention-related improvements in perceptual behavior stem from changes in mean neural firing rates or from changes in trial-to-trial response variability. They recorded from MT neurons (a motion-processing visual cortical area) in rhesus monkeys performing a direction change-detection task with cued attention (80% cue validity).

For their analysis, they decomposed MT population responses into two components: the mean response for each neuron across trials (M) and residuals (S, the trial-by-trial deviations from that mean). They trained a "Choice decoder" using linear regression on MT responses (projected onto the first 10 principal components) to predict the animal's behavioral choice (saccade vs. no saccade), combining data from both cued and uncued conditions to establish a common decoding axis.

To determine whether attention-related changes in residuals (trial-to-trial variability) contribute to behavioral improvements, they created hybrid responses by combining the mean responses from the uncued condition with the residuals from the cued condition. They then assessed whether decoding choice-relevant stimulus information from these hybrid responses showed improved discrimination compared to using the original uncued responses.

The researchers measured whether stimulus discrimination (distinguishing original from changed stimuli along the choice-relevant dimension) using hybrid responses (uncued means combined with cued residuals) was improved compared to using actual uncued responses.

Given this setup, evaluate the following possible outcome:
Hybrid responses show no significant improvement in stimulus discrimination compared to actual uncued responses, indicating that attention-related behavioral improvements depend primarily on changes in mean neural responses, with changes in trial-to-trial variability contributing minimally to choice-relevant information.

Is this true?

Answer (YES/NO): NO